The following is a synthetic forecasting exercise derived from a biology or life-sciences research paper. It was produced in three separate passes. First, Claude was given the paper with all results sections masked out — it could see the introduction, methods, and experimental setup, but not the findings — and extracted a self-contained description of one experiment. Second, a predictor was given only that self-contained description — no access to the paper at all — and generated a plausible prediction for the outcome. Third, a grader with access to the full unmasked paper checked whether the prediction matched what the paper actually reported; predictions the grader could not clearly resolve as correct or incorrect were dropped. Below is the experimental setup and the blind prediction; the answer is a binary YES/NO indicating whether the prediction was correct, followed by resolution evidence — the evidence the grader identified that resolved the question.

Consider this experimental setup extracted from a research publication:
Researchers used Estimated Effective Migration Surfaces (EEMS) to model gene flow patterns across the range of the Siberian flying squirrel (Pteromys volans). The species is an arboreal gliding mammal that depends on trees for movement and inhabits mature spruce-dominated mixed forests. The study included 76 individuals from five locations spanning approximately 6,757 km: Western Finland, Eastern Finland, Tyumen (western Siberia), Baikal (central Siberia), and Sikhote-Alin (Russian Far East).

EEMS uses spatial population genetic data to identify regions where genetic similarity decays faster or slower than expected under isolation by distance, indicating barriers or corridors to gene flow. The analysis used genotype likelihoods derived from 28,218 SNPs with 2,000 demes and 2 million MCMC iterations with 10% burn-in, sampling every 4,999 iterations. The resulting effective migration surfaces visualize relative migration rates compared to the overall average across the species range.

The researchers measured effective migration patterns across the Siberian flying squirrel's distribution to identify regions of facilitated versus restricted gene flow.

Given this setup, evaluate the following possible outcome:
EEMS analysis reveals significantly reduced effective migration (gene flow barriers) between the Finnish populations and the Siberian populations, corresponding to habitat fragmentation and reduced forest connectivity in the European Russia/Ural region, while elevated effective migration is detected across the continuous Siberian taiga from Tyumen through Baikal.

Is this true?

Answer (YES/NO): NO